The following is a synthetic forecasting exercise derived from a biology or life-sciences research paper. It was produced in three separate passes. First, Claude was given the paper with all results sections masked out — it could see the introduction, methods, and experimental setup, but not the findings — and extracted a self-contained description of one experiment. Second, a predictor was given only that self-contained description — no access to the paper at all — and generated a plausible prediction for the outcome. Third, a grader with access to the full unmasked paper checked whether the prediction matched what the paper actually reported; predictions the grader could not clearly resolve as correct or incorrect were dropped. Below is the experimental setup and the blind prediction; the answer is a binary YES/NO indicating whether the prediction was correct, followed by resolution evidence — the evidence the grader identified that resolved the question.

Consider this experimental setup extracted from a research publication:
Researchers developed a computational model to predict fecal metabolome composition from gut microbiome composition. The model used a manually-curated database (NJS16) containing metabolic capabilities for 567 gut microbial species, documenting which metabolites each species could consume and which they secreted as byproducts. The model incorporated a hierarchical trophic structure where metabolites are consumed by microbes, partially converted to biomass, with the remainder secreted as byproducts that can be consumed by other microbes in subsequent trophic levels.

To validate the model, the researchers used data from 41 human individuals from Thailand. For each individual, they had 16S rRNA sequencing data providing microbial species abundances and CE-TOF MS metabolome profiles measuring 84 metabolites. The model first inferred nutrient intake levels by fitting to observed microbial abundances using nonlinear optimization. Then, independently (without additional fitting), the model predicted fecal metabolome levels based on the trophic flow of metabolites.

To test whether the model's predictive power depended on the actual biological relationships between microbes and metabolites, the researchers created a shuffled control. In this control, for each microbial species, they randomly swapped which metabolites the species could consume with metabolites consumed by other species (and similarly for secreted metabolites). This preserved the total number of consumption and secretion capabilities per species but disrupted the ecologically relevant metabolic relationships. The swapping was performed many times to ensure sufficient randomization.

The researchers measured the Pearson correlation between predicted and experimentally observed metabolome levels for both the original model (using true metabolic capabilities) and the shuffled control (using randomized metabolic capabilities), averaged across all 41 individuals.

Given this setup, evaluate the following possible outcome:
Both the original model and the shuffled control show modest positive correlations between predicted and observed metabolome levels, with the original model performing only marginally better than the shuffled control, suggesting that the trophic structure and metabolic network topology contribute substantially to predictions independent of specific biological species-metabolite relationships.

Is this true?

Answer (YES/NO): NO